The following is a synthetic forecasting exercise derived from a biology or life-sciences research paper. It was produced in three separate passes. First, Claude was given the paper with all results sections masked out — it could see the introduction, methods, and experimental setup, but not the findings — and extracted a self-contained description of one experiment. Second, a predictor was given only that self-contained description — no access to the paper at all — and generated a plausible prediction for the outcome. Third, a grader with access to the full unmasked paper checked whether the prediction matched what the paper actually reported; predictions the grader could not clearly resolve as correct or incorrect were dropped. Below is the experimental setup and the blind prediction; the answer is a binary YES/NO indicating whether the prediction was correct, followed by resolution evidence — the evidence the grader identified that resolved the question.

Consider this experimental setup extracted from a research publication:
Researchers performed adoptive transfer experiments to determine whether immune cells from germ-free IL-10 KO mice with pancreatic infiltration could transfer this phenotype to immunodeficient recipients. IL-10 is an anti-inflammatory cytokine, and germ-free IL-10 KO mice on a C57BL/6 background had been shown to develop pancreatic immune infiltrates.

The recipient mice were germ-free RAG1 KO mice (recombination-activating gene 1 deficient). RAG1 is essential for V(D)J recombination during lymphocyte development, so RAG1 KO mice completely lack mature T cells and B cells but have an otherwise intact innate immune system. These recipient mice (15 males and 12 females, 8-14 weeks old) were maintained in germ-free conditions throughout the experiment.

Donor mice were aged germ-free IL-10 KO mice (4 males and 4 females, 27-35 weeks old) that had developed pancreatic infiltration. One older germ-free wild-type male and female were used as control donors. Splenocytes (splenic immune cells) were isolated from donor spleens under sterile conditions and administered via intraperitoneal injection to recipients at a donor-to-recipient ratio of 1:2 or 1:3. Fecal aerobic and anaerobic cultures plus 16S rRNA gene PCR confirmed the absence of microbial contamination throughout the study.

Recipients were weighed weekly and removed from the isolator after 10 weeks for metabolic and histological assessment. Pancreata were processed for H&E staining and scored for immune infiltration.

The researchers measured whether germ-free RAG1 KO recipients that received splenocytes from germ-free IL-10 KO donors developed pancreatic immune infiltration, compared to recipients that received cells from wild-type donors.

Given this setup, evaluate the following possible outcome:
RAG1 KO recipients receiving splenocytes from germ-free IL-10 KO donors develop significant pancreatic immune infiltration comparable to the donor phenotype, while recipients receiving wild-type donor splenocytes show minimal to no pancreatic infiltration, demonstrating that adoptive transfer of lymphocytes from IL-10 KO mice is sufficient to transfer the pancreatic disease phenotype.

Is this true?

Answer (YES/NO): NO